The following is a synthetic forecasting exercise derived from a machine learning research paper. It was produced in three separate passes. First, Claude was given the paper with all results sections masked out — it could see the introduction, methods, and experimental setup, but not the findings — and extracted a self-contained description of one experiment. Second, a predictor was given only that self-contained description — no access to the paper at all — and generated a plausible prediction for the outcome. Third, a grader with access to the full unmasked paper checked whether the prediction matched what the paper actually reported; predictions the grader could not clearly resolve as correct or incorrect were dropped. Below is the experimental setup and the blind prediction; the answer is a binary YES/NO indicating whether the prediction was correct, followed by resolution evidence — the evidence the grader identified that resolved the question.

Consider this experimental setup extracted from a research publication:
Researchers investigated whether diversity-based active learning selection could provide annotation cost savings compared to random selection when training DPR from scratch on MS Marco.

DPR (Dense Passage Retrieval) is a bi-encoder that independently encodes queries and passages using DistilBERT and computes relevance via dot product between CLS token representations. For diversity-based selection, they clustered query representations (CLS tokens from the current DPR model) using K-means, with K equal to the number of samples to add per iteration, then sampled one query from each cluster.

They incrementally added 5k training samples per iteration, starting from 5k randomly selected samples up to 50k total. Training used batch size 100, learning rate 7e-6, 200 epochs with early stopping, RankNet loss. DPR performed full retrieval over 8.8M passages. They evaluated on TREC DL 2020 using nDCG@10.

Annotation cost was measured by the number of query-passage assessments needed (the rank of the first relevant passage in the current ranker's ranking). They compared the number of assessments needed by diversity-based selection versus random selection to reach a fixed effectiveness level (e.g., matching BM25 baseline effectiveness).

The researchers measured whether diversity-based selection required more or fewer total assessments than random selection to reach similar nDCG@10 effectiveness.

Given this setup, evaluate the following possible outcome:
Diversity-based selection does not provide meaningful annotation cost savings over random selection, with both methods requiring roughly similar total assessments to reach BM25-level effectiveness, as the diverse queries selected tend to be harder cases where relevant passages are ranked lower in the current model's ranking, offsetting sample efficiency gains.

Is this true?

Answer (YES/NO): NO